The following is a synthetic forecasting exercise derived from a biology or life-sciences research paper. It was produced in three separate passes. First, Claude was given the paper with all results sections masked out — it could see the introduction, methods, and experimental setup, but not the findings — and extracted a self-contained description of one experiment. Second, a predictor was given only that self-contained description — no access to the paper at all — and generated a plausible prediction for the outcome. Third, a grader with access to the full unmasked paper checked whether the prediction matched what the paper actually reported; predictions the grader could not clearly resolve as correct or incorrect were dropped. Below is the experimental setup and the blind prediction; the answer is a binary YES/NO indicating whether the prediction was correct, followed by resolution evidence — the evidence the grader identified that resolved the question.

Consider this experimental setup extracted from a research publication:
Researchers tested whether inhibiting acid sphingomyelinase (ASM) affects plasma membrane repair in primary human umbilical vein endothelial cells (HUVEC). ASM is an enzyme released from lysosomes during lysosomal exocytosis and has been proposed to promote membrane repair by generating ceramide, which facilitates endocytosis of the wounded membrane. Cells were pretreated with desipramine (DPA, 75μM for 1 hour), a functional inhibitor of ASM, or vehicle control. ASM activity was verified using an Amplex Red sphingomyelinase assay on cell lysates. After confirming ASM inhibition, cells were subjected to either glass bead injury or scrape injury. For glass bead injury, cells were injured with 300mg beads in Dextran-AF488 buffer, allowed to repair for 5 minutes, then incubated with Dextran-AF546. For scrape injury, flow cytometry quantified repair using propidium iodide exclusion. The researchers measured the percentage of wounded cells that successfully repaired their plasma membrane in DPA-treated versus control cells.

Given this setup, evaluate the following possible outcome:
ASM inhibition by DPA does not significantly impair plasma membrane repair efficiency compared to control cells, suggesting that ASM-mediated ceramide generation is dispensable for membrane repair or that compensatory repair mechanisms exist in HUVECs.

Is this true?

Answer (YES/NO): YES